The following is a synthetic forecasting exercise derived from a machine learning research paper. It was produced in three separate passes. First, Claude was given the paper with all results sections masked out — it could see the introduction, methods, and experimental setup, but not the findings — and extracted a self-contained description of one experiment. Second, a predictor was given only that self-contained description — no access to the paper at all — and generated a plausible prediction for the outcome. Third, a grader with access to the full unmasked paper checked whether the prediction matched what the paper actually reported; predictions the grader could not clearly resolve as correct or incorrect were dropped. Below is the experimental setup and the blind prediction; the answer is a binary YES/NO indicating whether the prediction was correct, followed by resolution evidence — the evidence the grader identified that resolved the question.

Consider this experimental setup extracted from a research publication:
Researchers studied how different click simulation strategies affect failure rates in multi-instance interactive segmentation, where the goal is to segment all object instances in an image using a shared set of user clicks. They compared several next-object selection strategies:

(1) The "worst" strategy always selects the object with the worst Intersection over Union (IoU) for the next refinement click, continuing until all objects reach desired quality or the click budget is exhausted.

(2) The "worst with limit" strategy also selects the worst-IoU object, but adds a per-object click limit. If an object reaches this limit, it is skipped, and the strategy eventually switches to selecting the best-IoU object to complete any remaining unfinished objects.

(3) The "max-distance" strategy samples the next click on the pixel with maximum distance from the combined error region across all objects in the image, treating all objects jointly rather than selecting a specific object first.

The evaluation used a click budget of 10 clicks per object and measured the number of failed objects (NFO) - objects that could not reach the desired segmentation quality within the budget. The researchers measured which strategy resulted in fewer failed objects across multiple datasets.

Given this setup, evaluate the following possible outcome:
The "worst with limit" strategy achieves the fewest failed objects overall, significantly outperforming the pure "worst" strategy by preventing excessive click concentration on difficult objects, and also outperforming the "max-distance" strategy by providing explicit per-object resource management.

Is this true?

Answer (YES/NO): YES